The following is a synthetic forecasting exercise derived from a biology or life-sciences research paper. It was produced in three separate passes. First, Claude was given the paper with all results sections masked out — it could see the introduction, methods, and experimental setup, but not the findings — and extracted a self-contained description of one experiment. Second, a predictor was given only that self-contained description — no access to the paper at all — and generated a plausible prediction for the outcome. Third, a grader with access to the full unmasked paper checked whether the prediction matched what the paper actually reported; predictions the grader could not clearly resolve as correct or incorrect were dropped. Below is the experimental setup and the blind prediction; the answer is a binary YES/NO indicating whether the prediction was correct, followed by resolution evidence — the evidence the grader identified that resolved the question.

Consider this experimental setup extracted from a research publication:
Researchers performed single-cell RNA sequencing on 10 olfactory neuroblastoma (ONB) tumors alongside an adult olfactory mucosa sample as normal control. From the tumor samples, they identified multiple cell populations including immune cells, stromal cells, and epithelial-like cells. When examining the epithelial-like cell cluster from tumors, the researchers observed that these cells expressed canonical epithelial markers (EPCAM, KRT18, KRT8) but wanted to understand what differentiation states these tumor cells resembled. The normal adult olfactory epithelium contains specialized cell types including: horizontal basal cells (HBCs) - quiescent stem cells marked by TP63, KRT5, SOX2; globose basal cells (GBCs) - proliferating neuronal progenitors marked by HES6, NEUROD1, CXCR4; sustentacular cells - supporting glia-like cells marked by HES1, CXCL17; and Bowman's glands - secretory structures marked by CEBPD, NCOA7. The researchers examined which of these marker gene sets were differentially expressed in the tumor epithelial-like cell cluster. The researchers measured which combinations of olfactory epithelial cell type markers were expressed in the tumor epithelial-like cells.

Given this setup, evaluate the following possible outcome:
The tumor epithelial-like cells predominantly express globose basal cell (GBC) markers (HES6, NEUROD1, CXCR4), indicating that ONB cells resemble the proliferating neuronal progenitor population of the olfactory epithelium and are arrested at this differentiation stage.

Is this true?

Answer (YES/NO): NO